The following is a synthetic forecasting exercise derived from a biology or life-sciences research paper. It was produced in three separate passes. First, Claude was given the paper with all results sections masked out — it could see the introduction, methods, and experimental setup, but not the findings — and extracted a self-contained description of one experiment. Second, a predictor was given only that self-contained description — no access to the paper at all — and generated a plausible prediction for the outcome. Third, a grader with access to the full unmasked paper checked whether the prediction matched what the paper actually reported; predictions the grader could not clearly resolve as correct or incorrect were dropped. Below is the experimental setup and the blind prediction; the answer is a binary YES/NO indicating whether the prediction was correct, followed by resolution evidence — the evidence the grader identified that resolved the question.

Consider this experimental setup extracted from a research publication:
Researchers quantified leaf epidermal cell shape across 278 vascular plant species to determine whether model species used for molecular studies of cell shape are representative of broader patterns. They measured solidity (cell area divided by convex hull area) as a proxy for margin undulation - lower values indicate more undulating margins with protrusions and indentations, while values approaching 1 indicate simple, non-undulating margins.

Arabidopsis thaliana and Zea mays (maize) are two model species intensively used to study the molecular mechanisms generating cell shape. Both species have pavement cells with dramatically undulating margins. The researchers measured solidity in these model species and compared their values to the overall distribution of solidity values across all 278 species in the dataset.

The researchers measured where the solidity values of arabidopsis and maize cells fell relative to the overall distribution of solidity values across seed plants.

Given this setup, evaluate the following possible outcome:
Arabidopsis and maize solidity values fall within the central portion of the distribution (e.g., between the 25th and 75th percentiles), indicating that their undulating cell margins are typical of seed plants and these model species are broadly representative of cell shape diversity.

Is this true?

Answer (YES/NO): NO